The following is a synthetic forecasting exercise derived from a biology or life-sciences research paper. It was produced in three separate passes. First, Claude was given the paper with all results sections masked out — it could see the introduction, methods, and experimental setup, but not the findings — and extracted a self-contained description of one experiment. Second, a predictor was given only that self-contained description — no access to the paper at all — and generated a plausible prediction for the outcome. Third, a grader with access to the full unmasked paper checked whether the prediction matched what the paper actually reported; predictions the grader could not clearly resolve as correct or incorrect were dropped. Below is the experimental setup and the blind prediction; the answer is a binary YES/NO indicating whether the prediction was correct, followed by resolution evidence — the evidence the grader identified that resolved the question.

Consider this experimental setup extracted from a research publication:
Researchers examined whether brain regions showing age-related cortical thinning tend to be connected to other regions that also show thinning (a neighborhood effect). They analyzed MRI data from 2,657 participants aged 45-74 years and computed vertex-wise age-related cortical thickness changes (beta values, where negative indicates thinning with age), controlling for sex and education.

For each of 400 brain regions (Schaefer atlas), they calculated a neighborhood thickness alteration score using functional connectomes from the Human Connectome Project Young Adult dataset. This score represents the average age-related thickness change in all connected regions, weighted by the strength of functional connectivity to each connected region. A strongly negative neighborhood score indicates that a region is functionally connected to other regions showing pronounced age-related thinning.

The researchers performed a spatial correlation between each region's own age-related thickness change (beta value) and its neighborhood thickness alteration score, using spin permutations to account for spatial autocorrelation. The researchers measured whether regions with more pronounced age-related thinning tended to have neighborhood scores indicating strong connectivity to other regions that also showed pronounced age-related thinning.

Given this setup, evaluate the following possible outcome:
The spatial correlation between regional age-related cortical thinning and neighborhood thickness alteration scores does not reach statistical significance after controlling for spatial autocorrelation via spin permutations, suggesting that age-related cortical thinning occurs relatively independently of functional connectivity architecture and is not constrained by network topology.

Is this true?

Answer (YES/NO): NO